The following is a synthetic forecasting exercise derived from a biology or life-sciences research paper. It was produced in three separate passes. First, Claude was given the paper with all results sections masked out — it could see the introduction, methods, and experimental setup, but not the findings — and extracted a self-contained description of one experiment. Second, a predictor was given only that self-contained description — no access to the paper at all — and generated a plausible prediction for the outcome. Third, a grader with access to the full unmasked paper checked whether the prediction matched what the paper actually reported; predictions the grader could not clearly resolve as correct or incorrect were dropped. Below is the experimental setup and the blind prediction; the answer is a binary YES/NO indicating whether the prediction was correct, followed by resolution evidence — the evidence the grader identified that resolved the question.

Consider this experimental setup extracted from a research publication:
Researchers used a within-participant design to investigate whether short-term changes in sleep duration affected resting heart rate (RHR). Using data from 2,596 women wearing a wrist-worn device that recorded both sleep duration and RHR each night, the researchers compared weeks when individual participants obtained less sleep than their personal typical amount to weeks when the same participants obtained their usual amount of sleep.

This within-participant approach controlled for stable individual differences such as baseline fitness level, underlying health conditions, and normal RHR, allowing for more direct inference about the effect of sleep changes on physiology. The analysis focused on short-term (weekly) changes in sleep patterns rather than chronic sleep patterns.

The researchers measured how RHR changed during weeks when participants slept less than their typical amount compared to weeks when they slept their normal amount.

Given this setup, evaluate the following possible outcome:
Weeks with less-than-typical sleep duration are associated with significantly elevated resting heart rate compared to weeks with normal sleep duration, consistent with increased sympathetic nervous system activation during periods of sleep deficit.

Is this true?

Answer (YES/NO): YES